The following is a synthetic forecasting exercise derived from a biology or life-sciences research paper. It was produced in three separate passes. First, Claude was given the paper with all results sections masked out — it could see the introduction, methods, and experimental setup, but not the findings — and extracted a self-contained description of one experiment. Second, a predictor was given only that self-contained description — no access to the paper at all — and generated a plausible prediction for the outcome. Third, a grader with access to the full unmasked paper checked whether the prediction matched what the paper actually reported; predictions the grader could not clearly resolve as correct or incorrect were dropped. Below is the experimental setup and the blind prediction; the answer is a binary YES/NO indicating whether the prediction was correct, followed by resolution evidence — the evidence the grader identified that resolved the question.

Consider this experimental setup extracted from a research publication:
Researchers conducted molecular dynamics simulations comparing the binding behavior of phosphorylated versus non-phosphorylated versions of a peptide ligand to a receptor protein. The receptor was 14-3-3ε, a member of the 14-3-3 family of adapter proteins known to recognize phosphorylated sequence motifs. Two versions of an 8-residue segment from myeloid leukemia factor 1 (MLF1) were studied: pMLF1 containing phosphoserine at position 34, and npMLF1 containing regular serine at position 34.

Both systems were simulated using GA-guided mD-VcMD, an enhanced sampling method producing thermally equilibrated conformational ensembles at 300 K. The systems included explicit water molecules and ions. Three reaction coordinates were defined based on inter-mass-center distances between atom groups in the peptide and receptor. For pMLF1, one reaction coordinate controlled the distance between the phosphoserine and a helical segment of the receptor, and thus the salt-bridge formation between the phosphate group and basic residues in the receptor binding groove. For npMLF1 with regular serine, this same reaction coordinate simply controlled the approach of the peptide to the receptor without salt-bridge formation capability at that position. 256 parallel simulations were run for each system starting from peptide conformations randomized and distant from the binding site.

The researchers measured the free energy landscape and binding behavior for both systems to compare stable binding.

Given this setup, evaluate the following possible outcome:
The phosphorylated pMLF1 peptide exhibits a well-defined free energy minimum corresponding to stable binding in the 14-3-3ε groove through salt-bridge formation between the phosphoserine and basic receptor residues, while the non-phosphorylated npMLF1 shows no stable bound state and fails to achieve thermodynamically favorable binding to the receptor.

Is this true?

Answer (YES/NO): NO